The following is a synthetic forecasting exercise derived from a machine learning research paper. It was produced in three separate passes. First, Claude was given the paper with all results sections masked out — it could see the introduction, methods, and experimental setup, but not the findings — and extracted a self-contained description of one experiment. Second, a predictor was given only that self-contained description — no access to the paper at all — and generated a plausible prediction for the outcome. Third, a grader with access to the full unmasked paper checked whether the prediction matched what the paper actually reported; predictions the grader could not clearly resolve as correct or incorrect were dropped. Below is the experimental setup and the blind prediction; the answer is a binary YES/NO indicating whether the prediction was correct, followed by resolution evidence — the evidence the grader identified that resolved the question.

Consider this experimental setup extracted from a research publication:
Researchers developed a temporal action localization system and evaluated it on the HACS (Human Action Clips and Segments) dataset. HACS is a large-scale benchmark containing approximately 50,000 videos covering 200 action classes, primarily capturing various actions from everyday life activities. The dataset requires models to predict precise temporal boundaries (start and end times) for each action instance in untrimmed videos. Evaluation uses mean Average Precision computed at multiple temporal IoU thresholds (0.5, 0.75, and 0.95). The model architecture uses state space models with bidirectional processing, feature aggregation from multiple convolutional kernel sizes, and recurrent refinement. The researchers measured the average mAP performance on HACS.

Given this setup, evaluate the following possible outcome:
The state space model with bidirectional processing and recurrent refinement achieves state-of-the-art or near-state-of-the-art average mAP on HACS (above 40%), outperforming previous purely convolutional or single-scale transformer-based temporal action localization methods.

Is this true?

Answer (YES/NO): YES